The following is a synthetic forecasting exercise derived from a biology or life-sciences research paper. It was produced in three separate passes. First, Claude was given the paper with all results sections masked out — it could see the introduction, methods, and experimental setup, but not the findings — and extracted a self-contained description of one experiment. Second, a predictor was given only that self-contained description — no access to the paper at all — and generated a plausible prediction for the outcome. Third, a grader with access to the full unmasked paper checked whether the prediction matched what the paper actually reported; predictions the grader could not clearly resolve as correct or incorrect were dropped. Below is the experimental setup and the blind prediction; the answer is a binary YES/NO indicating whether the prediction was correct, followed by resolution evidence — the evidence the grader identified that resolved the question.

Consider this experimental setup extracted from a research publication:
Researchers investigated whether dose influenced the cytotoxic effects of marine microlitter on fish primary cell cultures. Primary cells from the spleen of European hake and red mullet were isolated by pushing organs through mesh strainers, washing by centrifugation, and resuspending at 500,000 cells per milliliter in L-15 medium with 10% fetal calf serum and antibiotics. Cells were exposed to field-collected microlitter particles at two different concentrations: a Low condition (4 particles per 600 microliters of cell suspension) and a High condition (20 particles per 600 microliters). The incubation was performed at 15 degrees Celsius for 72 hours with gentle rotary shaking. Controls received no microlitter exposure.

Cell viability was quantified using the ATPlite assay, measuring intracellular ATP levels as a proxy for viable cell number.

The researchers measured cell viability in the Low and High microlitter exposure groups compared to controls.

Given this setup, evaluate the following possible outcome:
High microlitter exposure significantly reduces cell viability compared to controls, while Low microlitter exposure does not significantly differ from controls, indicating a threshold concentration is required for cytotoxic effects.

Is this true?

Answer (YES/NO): NO